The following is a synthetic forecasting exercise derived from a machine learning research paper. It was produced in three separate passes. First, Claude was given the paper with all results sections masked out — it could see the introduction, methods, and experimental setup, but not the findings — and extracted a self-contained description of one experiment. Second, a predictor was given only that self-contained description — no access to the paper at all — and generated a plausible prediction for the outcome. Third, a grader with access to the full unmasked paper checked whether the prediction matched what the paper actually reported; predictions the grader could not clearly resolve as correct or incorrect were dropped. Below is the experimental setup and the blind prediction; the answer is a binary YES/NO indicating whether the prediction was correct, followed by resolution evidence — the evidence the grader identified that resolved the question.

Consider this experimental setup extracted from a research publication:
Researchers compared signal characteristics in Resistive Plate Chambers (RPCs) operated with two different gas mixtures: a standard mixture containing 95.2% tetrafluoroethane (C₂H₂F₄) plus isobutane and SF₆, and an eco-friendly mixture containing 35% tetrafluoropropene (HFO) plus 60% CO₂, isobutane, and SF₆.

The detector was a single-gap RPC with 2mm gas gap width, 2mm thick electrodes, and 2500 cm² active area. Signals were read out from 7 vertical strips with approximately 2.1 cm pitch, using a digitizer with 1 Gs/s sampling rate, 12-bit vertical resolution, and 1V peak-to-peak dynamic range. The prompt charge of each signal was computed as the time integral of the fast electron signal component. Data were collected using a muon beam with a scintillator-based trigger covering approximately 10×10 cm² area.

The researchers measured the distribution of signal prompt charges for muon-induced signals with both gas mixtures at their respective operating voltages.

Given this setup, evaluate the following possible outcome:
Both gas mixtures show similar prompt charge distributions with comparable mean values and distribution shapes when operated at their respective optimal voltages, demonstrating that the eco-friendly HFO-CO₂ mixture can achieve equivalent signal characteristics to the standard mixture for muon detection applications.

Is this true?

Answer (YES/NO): NO